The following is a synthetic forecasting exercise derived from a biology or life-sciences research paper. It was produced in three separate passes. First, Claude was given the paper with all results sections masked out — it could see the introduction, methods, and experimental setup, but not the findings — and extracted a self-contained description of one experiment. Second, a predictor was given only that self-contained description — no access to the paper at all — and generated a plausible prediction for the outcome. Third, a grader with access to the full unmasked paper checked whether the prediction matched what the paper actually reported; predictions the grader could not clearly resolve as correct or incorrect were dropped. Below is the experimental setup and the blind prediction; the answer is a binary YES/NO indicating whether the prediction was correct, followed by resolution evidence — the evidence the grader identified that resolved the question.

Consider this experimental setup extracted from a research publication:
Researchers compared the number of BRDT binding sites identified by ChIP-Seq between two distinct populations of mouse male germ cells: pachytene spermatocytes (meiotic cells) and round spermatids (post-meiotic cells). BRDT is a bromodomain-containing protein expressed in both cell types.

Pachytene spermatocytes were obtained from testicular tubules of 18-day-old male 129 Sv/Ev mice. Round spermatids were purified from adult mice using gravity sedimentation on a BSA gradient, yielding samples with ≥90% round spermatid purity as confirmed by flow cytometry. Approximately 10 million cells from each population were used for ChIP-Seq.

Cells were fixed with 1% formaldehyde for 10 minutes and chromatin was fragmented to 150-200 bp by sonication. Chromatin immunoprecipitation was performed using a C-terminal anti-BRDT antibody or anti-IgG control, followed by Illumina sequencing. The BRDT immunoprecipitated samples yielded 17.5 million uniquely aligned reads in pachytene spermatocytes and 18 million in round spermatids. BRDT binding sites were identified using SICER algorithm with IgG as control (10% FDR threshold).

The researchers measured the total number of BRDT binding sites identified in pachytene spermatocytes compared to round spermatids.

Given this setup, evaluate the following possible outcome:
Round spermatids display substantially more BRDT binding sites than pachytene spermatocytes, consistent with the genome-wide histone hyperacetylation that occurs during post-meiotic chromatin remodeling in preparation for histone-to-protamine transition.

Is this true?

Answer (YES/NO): NO